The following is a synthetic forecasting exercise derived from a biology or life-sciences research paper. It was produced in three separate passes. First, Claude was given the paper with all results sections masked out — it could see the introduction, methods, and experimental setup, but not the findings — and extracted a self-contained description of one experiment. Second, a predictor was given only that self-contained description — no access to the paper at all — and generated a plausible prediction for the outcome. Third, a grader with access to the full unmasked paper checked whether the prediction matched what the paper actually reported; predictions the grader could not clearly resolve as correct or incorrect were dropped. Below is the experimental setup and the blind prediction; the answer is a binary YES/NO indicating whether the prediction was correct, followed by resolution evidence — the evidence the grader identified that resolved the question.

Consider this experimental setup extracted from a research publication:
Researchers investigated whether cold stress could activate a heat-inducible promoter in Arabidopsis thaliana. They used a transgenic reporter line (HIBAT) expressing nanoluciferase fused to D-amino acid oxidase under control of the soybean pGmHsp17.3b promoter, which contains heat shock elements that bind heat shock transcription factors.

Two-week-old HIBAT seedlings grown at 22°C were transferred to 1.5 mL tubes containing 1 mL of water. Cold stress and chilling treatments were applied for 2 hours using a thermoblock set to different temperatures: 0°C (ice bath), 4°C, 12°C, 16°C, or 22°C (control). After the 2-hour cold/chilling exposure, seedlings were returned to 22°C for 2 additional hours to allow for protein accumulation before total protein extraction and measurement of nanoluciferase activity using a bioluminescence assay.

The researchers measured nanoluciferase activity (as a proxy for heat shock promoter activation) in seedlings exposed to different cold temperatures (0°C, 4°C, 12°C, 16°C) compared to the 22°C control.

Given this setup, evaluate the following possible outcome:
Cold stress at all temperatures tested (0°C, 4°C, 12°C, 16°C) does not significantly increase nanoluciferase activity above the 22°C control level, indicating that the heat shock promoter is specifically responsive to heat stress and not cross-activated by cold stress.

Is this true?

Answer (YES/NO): YES